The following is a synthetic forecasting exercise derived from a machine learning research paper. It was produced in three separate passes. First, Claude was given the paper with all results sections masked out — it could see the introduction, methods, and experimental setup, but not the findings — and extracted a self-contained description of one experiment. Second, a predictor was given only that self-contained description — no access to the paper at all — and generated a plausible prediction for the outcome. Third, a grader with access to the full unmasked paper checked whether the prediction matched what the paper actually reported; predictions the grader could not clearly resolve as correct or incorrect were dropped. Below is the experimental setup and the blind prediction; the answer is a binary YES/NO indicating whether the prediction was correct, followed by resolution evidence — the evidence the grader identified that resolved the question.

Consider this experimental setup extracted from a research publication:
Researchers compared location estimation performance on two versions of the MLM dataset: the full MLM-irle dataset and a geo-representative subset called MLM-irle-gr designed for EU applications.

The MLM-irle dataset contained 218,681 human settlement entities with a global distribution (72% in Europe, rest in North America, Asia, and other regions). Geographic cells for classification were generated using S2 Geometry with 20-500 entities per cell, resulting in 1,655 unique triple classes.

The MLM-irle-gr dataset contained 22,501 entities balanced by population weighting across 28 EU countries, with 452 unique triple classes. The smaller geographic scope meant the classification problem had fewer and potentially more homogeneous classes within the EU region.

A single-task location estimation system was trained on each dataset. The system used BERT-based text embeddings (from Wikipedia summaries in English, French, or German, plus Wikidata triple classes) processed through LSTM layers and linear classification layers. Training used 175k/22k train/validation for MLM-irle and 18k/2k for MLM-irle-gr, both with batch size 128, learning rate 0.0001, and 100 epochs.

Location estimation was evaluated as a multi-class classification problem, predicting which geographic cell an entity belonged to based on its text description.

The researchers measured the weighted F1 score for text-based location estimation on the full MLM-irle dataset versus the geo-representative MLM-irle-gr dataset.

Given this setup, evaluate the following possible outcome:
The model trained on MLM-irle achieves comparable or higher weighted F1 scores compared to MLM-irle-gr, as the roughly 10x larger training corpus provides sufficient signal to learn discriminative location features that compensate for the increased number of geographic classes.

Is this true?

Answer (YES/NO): NO